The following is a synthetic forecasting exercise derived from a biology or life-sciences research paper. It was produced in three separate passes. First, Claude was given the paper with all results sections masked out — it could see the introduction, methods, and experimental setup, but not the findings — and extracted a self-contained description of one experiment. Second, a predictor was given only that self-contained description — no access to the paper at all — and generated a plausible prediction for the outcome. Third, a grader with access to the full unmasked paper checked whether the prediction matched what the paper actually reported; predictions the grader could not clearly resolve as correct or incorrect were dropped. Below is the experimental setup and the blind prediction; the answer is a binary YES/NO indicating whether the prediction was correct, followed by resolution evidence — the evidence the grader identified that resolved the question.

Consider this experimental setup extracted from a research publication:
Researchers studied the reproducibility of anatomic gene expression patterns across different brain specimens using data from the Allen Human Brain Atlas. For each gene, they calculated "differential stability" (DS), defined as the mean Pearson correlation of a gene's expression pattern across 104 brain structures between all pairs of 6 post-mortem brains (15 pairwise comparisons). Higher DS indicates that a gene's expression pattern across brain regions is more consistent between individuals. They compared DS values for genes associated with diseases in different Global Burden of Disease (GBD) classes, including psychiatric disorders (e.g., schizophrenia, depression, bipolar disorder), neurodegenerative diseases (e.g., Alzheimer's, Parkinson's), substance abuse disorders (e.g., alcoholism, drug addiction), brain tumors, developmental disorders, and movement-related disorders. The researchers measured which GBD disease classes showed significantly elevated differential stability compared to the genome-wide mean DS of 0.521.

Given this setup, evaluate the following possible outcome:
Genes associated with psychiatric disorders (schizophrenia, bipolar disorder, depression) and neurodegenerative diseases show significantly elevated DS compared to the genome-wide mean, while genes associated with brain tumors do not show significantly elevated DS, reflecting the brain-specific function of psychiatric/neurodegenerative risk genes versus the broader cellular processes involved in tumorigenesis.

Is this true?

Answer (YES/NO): NO